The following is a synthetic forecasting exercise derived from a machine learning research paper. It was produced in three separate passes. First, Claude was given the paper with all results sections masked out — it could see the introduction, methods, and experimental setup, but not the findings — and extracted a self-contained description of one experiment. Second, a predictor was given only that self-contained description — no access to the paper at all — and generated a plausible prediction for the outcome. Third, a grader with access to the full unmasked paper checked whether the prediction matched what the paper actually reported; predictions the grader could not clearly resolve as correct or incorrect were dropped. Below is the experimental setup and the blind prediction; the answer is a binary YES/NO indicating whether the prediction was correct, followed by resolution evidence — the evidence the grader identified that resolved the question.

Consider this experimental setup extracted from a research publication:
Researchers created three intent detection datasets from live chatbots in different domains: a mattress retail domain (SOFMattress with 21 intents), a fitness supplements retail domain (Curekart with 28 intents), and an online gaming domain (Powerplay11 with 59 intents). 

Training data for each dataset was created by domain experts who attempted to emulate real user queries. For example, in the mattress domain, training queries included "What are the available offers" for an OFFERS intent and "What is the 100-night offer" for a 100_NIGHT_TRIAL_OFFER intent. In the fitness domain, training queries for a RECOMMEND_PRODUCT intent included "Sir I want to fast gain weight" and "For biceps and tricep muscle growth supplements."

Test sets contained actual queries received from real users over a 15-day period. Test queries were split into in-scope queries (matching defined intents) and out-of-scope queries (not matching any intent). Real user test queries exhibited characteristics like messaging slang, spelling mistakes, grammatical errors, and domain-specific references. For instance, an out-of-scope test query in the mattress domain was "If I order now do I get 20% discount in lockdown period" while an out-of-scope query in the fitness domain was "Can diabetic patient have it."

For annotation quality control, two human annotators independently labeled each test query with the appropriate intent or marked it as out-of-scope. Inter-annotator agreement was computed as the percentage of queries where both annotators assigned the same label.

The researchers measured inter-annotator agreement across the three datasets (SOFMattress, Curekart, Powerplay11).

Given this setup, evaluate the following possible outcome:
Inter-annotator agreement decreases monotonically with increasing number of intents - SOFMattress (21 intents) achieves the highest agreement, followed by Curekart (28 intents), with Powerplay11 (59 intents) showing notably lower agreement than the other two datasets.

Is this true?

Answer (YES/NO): NO